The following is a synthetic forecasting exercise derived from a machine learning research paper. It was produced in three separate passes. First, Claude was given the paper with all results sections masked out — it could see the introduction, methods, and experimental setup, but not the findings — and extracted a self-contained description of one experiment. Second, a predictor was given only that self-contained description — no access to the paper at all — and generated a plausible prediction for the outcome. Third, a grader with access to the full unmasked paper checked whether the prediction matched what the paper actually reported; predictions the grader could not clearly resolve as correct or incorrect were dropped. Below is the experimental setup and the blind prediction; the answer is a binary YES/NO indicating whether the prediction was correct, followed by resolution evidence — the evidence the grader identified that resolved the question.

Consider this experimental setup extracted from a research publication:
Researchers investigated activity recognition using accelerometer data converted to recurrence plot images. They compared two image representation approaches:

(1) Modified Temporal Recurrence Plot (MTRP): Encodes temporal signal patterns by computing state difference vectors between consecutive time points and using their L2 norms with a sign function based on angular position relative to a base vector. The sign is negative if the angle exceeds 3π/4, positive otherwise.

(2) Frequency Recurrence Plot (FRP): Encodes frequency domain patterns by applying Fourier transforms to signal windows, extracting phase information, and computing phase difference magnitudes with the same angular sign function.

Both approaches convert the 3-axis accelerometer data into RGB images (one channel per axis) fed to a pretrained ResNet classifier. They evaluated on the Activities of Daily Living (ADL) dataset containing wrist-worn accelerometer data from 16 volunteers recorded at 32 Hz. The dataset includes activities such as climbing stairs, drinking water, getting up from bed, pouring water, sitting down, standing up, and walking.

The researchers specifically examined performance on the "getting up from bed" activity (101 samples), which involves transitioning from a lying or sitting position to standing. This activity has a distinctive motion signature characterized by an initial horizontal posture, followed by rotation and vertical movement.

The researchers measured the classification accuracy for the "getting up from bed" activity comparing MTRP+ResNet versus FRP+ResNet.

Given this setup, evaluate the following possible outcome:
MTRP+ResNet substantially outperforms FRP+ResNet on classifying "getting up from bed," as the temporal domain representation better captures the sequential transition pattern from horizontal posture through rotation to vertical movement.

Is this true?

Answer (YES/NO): NO